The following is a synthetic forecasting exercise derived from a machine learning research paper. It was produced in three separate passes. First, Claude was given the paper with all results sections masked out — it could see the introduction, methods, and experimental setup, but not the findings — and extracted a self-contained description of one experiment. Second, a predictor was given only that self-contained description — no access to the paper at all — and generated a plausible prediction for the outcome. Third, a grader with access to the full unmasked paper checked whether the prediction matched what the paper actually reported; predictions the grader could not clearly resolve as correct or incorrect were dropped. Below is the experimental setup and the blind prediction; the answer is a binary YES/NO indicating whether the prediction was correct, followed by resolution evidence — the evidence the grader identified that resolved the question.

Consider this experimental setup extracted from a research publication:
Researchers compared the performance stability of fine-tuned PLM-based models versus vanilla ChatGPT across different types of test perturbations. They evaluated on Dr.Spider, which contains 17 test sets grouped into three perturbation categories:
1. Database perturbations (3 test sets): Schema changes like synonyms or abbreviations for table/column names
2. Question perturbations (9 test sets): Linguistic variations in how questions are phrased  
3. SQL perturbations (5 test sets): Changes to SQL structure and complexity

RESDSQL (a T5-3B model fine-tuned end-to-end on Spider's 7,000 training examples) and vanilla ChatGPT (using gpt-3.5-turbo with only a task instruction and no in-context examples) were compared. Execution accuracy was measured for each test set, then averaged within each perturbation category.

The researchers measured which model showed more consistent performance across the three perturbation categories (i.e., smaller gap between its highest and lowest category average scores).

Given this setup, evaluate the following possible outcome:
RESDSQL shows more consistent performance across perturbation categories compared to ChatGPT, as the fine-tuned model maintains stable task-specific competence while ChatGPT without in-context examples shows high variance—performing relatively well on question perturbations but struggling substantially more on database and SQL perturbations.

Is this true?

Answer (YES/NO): NO